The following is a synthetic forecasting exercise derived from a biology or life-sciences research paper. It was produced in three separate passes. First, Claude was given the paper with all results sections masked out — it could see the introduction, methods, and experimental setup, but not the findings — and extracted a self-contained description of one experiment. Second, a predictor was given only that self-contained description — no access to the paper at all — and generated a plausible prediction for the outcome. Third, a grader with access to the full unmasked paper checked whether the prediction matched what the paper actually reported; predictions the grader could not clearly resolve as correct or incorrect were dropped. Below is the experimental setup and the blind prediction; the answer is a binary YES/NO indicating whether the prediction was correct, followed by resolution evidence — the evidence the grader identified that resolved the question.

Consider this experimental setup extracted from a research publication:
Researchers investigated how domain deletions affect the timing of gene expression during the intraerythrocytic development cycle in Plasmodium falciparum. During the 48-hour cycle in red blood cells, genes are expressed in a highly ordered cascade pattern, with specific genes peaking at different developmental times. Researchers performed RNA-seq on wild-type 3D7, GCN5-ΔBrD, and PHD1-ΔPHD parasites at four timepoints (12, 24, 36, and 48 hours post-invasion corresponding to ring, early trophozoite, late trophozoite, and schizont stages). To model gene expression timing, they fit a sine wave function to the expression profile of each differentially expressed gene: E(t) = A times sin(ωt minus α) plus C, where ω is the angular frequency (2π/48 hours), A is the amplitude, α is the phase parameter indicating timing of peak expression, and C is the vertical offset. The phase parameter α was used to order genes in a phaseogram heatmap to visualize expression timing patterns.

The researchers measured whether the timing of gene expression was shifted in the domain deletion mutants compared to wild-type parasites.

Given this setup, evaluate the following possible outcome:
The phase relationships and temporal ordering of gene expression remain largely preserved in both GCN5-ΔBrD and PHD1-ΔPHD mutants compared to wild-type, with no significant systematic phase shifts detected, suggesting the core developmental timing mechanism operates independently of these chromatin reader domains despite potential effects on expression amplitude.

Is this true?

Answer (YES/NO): NO